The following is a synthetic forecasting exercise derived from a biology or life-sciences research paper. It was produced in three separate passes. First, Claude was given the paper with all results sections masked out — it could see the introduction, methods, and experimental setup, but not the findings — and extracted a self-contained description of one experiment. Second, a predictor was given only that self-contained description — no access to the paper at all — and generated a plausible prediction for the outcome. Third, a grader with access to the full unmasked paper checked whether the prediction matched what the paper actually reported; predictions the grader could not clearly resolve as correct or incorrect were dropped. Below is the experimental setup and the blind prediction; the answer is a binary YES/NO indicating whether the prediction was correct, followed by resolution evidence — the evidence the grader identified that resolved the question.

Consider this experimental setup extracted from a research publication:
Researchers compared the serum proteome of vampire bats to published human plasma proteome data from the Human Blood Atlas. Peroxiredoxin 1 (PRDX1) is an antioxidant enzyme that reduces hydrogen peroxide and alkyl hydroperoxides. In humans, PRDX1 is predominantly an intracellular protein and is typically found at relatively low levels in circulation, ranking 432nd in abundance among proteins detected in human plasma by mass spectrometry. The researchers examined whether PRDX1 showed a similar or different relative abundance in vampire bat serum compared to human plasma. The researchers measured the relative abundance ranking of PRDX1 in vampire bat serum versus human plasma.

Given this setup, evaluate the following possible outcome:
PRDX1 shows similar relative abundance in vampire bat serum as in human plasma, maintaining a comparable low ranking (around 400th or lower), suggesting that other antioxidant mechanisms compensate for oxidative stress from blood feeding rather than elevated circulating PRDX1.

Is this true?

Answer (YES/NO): NO